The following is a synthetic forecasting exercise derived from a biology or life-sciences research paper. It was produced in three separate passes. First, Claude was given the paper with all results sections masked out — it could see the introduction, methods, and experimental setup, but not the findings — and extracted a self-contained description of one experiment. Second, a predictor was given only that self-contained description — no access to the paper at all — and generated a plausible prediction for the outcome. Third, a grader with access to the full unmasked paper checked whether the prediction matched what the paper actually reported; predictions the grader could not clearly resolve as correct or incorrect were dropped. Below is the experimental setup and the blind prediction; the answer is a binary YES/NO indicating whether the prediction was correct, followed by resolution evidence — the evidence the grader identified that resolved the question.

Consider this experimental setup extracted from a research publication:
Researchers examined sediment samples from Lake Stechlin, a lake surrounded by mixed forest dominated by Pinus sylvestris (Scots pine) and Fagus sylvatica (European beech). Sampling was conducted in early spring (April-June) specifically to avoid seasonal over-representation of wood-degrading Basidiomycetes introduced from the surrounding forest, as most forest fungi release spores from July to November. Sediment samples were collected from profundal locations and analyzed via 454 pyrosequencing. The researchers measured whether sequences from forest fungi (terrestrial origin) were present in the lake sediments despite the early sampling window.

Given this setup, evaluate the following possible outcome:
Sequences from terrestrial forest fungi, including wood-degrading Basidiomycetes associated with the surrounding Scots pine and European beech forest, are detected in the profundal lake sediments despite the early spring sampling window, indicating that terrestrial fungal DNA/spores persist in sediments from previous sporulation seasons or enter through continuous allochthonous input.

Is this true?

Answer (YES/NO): YES